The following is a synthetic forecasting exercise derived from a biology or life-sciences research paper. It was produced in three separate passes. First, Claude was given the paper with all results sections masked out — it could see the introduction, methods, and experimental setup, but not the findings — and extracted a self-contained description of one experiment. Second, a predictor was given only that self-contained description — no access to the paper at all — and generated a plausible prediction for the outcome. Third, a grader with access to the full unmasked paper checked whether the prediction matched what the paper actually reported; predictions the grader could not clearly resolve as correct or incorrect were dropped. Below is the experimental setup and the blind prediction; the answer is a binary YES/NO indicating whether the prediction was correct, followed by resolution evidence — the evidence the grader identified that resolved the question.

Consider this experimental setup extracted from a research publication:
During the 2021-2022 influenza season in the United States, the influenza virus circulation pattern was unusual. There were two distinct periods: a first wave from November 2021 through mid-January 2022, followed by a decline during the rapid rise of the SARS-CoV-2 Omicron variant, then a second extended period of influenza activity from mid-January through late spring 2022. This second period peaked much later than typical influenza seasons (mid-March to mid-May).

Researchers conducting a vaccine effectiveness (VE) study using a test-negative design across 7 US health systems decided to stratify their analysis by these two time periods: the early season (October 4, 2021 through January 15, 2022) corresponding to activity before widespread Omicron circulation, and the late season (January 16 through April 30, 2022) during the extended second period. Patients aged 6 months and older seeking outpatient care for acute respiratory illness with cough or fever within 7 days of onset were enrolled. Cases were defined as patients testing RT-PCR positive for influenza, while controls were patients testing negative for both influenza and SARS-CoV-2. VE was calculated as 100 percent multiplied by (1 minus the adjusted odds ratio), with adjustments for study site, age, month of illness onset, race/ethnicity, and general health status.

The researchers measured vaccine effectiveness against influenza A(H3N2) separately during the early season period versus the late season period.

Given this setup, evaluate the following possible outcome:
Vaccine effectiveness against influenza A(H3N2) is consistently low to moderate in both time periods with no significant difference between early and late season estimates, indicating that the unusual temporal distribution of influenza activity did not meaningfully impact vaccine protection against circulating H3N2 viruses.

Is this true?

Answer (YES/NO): YES